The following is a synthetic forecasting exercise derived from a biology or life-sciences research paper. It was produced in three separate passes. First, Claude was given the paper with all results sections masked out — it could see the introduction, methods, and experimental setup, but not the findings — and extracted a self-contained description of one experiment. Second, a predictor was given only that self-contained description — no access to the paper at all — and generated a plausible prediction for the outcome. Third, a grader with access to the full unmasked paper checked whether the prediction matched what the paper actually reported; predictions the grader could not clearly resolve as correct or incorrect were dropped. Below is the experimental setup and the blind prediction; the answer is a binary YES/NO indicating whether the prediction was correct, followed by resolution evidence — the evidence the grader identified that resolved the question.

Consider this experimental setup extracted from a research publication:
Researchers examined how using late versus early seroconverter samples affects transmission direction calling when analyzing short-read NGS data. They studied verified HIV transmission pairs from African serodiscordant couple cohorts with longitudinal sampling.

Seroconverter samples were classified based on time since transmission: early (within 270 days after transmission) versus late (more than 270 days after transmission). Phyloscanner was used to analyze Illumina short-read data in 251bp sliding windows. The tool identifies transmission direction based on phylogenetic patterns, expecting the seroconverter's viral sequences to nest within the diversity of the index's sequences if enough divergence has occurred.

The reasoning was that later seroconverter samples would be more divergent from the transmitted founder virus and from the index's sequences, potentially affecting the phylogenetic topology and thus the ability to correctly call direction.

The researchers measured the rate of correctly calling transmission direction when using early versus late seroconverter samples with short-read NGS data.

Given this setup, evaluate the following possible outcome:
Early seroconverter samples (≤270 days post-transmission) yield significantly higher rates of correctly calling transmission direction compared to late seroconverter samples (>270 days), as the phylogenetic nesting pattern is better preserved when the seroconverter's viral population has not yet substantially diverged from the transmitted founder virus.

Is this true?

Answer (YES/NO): NO